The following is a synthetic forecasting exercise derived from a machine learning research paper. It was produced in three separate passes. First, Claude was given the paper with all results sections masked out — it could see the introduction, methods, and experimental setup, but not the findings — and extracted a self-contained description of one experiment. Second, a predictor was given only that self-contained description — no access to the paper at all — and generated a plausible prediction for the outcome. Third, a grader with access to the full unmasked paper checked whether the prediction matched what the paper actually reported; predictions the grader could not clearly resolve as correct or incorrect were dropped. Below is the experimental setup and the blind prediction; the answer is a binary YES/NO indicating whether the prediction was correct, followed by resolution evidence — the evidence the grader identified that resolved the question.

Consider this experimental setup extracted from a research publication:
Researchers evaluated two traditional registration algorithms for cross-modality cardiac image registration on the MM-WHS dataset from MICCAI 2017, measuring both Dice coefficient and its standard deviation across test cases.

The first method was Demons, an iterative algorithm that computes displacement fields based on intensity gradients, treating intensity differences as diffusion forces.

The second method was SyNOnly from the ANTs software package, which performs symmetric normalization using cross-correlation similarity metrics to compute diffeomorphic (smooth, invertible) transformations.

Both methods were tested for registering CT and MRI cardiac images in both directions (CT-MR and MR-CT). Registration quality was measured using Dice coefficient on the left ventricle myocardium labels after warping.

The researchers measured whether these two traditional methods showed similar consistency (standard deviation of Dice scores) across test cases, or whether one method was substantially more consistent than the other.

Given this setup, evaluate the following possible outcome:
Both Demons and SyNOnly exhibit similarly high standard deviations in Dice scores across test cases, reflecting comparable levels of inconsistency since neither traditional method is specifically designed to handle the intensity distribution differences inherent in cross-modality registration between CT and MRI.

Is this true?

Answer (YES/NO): YES